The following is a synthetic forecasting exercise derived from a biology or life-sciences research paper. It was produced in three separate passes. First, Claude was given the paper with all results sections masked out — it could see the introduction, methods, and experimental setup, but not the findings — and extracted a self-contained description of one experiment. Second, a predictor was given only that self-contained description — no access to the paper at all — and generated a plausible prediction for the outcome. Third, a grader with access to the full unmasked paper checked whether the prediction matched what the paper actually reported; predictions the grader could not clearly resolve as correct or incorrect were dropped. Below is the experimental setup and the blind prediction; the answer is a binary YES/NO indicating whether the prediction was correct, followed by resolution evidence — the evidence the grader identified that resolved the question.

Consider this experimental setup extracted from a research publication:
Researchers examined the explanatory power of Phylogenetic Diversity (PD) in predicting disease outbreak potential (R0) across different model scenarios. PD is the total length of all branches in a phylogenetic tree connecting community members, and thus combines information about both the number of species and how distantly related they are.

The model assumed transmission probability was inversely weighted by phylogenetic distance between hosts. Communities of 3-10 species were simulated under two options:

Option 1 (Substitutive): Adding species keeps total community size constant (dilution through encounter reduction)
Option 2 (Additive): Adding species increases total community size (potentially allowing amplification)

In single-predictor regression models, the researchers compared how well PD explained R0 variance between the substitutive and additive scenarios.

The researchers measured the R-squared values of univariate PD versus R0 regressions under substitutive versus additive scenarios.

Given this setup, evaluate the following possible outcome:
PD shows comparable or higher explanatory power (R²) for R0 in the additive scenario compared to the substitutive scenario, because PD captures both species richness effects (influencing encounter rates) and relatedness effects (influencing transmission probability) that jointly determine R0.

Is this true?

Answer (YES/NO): NO